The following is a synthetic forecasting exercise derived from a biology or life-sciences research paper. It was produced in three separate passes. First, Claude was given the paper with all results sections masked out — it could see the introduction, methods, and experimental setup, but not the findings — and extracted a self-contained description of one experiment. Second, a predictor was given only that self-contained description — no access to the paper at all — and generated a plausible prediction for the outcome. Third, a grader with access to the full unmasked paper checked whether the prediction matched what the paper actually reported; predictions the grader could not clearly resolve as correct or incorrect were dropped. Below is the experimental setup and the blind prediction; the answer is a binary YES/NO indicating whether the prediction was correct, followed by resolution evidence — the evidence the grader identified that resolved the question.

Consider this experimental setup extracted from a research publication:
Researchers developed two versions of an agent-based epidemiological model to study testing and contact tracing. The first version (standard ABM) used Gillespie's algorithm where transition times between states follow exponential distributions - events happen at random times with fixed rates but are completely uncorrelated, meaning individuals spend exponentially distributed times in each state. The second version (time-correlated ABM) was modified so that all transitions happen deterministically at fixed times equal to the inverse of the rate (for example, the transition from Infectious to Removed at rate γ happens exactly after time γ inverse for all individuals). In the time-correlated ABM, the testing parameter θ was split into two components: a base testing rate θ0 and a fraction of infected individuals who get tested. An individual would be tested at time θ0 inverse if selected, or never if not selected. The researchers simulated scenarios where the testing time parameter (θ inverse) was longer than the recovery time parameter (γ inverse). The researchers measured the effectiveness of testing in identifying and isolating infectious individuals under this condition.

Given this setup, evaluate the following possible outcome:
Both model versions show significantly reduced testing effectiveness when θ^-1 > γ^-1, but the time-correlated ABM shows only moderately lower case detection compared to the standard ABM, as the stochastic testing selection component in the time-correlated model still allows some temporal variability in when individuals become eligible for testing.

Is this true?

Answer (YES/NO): NO